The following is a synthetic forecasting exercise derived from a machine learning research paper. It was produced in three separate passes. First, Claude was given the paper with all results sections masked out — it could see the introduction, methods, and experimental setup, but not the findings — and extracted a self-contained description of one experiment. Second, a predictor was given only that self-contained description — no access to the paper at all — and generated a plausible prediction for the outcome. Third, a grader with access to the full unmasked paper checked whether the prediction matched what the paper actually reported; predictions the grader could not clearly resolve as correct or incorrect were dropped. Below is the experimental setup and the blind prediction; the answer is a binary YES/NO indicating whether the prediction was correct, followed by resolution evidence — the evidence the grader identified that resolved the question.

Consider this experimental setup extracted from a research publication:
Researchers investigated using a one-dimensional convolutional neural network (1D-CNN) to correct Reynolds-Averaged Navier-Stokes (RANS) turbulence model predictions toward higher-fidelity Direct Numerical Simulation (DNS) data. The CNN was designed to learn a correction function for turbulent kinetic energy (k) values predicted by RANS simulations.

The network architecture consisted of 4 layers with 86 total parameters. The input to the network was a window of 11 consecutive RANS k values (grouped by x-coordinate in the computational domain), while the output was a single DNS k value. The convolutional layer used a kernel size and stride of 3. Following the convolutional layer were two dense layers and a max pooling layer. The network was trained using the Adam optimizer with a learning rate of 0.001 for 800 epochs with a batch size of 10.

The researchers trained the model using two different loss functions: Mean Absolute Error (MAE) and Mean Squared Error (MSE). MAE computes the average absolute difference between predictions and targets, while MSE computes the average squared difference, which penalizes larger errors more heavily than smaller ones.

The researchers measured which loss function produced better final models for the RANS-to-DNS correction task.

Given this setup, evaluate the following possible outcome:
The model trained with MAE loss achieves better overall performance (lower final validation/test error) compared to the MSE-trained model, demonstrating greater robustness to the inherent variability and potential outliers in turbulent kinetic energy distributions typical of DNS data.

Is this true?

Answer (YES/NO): YES